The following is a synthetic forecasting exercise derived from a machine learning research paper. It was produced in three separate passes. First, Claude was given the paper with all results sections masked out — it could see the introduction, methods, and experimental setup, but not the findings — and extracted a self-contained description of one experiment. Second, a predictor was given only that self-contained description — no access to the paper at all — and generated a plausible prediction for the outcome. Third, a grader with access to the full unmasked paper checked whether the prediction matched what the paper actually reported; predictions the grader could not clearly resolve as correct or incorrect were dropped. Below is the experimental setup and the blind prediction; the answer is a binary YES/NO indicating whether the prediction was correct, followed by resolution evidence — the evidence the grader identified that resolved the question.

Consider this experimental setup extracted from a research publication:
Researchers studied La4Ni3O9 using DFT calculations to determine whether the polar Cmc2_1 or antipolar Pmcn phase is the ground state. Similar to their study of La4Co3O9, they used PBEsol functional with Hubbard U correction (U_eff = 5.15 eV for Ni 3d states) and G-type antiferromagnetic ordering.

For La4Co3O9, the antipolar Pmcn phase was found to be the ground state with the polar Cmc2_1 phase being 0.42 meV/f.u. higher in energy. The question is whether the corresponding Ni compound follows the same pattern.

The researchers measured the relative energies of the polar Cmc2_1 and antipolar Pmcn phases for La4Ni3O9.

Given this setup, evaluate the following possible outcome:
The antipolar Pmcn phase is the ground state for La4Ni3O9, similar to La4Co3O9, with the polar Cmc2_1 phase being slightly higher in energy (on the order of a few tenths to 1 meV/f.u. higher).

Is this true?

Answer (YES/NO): NO